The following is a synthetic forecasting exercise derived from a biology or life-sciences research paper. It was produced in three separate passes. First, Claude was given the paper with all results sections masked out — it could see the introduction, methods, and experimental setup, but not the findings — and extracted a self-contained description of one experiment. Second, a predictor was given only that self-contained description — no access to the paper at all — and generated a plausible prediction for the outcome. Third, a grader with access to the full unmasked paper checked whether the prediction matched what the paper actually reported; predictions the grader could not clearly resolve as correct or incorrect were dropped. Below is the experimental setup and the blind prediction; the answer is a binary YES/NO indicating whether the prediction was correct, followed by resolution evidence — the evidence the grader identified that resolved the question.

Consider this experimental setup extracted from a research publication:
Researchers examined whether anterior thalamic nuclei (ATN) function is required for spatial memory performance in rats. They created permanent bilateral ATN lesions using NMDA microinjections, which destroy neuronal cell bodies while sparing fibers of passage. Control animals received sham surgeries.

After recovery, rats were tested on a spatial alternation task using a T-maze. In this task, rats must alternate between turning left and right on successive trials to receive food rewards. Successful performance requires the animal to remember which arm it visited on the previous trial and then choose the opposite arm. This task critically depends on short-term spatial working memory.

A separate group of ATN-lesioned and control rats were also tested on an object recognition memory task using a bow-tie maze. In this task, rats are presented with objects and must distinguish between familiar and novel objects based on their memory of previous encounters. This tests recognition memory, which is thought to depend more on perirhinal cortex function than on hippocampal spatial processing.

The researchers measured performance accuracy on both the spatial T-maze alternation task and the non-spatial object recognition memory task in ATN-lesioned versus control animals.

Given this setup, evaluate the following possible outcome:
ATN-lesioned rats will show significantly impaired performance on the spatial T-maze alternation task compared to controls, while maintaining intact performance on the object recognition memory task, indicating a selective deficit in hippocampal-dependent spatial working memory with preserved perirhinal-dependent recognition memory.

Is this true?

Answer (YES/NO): YES